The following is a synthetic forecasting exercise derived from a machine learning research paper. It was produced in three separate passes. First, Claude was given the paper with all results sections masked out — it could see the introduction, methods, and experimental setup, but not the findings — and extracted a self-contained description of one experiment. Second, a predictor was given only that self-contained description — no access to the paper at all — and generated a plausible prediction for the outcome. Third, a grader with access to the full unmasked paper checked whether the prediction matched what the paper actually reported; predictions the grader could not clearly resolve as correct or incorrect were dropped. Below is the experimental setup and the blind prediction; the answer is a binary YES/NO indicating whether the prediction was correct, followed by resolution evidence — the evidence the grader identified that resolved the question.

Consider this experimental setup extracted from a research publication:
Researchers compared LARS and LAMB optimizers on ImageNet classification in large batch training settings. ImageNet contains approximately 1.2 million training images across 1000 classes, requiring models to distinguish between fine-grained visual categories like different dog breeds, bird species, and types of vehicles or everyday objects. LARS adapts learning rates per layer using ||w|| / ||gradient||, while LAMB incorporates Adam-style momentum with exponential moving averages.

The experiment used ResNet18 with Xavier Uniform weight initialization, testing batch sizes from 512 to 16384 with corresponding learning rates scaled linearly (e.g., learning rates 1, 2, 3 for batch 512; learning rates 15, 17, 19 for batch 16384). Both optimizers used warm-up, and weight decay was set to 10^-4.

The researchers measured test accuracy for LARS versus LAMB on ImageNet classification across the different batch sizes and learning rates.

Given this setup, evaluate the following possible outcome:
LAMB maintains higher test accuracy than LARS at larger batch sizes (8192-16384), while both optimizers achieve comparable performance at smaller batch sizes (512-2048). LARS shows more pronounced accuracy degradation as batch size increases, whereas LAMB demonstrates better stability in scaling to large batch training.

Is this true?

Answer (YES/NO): NO